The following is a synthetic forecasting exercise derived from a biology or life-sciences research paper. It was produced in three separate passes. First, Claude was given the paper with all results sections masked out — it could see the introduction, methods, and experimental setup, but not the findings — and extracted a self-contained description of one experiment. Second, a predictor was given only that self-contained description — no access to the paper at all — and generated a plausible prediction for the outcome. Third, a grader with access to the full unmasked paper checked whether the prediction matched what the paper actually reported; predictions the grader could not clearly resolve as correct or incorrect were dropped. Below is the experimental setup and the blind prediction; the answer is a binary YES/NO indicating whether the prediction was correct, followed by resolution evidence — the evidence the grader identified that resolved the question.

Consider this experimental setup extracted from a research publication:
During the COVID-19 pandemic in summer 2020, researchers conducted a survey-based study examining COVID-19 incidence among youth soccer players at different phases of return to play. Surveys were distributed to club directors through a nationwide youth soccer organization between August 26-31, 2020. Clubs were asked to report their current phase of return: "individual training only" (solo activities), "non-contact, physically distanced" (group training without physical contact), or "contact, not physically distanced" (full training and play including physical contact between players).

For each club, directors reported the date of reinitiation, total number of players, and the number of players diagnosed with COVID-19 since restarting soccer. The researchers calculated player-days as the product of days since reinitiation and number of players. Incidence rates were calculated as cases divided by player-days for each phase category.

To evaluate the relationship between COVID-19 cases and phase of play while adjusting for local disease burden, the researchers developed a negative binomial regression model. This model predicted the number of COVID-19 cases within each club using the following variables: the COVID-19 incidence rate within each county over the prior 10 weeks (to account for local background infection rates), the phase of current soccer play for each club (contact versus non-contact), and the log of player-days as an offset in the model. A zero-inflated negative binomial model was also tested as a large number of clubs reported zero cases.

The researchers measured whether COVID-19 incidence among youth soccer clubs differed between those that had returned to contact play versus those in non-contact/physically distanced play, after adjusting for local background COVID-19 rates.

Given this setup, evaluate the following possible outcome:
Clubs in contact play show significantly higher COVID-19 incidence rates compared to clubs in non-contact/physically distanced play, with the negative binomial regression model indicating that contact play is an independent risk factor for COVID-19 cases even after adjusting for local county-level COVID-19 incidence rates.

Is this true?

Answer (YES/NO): NO